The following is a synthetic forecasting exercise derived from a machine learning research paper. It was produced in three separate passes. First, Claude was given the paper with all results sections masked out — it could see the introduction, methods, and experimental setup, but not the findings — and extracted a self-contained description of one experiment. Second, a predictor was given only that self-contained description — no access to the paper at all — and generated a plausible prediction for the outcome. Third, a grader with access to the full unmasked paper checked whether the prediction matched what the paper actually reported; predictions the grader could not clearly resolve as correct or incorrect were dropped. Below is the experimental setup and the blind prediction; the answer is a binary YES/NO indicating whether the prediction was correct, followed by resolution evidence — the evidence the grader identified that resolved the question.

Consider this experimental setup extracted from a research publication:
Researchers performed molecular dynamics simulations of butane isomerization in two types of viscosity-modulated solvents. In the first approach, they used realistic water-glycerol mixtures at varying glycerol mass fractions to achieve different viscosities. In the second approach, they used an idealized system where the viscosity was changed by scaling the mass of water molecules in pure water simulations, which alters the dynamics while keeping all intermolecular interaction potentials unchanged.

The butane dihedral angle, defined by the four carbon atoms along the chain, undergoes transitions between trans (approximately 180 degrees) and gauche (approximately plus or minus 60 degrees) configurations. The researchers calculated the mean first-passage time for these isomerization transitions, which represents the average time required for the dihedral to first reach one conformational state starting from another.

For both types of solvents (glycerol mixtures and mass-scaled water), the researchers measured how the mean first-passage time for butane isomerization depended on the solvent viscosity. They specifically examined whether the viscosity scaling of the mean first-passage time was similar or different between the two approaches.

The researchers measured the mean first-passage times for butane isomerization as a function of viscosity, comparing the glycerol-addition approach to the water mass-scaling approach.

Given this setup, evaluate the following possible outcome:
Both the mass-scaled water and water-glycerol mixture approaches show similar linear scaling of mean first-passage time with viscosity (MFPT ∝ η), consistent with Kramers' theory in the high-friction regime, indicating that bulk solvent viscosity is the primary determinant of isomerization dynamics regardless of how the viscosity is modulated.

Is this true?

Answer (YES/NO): NO